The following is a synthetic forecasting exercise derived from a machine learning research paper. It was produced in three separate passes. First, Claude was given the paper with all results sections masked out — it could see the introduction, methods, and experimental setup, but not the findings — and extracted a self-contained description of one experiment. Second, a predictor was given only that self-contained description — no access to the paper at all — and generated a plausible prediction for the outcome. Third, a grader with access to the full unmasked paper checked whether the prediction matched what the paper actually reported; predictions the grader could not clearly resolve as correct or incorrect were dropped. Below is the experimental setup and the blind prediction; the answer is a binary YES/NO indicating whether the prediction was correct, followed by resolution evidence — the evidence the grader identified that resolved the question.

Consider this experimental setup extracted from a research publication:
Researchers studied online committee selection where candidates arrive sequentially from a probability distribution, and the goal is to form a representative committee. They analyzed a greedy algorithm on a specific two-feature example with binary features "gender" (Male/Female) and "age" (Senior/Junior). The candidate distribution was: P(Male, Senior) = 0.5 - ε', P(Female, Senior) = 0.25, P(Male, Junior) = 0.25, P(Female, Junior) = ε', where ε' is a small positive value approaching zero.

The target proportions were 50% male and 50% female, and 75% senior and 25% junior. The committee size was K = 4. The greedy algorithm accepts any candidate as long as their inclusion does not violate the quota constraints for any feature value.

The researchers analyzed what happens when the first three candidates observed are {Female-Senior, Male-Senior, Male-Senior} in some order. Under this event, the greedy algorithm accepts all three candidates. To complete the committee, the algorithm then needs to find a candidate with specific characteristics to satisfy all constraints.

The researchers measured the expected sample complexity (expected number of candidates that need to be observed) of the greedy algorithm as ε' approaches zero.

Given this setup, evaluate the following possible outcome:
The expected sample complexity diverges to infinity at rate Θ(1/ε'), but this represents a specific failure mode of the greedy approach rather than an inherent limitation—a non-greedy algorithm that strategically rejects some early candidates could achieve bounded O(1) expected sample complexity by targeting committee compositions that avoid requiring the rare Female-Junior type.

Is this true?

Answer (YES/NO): YES